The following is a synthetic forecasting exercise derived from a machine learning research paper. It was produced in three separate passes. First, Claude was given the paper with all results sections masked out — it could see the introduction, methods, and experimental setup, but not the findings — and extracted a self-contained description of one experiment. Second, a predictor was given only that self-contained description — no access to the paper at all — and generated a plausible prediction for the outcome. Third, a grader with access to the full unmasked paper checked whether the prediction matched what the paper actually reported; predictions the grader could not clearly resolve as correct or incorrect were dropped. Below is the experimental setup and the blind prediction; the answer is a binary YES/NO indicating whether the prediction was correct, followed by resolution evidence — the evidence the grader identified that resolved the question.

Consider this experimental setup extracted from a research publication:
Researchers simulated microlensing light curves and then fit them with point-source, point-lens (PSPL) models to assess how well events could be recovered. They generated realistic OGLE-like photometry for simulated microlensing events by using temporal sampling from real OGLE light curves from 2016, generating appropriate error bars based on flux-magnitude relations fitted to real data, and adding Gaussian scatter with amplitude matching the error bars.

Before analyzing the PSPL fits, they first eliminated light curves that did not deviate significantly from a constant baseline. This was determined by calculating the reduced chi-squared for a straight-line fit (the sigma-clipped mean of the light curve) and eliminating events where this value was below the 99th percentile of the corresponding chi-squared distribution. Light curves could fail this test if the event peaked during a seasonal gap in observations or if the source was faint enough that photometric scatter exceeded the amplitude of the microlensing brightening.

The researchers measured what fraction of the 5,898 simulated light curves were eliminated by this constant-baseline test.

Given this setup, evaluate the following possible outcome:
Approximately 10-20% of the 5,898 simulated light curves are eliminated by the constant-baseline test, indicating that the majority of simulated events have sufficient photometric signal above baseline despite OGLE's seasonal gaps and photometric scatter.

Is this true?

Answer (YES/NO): NO